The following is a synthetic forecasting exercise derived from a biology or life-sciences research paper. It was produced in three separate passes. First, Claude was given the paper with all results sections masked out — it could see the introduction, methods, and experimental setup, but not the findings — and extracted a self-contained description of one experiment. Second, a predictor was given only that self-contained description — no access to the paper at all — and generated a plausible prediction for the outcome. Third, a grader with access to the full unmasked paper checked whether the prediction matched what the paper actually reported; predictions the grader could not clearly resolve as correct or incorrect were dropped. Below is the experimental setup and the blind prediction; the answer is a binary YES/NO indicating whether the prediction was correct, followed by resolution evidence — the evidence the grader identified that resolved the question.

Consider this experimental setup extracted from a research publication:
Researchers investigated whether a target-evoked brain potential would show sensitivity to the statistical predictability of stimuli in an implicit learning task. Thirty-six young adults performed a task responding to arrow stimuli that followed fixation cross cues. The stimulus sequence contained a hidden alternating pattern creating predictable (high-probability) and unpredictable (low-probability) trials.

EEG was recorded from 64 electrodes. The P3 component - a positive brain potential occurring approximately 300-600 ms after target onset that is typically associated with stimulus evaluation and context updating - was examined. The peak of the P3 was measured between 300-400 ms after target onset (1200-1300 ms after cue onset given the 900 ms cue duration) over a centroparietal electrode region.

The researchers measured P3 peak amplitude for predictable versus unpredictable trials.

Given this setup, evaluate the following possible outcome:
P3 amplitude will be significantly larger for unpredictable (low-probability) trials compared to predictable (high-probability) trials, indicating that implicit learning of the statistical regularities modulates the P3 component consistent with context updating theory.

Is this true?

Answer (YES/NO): NO